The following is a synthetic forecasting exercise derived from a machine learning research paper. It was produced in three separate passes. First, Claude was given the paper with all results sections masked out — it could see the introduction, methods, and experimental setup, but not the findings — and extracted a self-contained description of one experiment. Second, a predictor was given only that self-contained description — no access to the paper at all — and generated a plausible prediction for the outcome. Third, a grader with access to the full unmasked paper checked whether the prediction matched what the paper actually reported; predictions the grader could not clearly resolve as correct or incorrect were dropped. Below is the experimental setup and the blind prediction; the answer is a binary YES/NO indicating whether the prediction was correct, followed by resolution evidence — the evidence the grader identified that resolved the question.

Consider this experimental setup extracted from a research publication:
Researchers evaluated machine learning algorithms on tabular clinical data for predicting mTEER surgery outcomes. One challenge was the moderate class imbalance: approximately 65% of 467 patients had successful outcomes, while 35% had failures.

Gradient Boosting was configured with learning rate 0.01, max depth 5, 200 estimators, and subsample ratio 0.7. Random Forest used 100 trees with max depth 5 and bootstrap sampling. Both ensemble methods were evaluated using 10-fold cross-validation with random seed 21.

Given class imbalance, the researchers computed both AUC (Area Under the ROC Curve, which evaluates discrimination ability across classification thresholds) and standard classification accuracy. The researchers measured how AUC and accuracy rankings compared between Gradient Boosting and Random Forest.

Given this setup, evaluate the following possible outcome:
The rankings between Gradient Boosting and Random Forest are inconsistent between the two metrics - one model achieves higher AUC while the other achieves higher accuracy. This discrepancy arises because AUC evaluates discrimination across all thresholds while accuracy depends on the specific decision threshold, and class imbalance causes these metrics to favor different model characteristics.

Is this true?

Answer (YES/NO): NO